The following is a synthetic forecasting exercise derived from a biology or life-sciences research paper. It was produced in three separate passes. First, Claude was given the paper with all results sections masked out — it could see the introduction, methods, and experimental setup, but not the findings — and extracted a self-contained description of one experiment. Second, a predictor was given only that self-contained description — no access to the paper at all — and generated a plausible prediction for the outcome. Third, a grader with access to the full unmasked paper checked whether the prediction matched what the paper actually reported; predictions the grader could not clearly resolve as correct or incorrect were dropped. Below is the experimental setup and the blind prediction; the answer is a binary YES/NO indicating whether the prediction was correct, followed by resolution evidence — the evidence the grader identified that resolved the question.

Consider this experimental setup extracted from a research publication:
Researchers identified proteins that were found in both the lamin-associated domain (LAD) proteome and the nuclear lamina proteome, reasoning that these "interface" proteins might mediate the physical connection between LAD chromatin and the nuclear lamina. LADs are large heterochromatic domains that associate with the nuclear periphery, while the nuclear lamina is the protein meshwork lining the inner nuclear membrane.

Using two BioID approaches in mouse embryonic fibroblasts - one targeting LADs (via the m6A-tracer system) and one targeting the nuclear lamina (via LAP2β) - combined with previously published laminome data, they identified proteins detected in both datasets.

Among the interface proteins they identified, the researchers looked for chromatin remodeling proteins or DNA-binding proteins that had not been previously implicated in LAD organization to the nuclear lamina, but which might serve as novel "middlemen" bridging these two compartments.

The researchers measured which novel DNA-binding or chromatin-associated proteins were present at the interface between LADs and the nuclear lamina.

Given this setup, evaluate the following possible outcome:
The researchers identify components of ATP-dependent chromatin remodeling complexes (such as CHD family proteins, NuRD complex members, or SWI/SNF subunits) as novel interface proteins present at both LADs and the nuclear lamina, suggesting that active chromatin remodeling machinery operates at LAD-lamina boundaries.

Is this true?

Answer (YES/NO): NO